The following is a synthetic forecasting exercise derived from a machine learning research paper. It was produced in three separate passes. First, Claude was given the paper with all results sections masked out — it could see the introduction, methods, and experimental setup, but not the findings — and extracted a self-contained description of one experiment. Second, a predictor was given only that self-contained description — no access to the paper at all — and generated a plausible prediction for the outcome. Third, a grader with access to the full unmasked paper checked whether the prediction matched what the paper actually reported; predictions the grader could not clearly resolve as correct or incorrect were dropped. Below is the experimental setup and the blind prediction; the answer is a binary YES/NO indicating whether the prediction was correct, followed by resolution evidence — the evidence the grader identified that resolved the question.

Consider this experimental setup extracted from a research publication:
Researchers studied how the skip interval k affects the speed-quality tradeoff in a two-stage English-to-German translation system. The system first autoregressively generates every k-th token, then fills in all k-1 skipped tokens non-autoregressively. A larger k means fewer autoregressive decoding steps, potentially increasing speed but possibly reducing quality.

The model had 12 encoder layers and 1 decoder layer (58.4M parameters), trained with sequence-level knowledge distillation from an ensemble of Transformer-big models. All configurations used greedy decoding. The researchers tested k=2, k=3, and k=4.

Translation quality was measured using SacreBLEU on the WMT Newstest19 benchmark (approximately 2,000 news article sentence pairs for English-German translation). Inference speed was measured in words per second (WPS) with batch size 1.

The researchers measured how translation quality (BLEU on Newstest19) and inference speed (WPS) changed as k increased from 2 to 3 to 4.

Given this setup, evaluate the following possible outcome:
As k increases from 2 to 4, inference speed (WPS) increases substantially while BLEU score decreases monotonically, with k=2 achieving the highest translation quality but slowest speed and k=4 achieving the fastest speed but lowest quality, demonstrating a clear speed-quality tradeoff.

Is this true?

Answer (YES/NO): YES